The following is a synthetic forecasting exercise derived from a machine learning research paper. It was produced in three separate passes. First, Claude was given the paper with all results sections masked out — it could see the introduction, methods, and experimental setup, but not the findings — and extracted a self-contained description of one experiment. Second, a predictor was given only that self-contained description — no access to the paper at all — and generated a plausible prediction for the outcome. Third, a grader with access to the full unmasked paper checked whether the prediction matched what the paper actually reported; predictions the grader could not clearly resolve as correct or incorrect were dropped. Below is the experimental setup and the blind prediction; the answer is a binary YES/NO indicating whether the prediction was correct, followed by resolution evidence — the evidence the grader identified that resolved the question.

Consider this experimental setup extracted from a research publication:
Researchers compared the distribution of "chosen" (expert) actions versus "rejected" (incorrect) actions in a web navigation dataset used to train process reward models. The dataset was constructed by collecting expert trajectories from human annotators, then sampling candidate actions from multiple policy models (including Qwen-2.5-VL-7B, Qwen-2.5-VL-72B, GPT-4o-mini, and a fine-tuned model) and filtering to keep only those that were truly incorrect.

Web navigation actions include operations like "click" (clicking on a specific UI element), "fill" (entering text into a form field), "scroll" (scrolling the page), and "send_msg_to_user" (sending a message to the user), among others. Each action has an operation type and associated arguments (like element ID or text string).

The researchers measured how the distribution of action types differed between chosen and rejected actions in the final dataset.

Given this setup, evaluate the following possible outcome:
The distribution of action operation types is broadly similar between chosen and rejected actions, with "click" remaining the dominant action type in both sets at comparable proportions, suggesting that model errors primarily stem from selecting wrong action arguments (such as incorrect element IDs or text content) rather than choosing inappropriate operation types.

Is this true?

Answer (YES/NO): NO